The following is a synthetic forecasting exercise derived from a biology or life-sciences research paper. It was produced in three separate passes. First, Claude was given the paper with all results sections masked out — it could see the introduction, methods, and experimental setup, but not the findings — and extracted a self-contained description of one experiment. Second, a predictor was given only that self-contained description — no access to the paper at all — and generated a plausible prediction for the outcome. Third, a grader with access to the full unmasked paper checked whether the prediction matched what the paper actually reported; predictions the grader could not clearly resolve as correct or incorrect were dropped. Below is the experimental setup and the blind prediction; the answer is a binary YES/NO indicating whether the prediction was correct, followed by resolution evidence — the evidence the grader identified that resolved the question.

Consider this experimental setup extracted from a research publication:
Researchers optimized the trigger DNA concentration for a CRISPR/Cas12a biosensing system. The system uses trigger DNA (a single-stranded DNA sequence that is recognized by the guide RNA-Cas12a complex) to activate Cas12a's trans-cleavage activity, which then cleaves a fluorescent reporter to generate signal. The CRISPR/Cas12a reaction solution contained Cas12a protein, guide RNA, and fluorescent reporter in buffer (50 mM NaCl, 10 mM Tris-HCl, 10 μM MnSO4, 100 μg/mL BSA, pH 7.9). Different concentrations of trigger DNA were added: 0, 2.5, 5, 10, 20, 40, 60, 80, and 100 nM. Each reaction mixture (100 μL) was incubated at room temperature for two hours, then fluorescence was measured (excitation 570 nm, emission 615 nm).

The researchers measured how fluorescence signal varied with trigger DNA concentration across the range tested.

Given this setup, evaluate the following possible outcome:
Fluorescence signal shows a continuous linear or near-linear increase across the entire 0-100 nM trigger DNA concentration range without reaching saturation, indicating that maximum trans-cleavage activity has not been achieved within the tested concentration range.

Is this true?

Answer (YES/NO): NO